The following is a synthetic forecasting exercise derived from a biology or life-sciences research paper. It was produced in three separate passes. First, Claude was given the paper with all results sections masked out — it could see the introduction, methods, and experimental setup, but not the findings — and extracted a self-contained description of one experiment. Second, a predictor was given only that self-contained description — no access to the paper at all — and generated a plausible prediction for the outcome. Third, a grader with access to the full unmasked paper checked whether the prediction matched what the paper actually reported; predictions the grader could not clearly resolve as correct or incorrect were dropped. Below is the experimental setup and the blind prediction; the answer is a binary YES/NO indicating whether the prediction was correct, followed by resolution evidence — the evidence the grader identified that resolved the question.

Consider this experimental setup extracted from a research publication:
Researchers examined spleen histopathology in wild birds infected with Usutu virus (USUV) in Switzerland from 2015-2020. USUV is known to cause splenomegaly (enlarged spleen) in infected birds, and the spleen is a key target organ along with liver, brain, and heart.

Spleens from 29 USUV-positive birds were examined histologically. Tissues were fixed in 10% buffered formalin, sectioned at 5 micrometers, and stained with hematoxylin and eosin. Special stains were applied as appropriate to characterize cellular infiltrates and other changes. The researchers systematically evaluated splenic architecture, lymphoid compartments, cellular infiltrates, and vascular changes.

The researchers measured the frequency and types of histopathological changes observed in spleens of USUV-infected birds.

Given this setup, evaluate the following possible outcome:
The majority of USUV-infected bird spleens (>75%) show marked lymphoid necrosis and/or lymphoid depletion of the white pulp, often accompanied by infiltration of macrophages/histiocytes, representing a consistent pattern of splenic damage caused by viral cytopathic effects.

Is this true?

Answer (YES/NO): NO